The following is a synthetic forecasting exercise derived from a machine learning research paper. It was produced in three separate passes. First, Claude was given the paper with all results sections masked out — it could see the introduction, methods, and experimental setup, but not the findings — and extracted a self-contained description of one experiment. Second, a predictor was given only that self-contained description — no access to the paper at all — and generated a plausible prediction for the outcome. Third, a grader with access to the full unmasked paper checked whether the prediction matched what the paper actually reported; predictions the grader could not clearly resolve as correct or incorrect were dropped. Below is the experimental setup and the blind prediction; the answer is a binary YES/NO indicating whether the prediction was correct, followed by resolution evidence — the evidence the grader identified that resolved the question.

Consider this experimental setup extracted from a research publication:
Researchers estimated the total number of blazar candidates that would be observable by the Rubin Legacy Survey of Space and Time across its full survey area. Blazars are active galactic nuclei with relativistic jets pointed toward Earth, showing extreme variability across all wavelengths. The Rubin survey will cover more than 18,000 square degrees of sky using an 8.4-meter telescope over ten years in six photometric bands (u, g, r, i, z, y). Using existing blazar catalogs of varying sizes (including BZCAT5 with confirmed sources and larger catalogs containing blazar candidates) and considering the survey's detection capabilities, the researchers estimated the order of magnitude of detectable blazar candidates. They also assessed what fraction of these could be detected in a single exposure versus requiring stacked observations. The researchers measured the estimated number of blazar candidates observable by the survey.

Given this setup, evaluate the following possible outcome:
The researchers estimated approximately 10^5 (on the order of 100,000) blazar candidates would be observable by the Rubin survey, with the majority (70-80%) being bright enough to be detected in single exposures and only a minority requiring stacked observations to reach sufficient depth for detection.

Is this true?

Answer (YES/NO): NO